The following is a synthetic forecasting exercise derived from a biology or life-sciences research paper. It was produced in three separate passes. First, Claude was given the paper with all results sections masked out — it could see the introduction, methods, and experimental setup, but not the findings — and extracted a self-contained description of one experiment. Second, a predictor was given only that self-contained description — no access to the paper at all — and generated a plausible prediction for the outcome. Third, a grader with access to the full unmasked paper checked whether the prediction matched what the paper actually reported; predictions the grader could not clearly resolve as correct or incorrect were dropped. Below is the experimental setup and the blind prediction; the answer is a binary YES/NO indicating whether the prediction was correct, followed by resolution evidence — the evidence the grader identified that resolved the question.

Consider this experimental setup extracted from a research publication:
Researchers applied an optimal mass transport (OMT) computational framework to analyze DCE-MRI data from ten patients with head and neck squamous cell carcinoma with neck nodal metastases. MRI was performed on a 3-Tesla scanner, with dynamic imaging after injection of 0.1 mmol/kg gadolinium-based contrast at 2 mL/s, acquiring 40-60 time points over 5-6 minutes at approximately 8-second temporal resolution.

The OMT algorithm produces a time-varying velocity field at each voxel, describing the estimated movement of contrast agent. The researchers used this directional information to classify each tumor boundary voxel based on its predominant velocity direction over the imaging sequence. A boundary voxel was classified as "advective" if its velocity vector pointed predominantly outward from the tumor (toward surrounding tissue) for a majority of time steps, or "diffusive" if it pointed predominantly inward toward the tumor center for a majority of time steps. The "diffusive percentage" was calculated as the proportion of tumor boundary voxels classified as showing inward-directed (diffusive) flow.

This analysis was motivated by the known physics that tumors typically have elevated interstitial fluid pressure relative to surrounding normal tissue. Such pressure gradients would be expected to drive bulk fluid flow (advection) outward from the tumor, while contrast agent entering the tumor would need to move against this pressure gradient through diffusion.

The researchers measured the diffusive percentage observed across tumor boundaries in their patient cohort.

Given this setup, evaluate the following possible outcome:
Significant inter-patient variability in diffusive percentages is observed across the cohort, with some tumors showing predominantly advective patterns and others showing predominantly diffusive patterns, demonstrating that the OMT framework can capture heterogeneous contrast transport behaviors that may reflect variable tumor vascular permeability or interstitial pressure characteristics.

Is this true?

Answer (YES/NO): NO